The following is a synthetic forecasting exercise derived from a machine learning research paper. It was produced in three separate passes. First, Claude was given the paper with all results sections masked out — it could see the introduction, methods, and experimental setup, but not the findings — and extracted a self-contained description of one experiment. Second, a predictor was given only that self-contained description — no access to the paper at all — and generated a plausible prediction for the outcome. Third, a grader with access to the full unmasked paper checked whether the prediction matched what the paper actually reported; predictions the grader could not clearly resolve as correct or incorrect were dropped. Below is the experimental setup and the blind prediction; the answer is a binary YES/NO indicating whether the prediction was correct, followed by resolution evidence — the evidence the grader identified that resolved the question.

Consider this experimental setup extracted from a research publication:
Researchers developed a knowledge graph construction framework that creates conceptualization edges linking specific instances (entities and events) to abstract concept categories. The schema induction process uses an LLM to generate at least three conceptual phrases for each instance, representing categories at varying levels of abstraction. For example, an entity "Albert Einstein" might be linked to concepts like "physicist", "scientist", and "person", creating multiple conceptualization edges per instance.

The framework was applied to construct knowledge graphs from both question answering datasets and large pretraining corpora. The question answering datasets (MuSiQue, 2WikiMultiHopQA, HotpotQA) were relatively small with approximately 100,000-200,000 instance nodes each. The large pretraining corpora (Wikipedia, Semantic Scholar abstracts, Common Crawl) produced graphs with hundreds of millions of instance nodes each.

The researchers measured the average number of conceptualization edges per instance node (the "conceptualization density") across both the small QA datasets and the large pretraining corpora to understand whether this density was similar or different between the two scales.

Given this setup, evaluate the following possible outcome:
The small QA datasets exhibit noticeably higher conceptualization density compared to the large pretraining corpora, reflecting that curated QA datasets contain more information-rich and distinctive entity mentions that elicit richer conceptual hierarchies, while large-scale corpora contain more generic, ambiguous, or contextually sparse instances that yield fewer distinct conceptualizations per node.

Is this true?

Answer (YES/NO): NO